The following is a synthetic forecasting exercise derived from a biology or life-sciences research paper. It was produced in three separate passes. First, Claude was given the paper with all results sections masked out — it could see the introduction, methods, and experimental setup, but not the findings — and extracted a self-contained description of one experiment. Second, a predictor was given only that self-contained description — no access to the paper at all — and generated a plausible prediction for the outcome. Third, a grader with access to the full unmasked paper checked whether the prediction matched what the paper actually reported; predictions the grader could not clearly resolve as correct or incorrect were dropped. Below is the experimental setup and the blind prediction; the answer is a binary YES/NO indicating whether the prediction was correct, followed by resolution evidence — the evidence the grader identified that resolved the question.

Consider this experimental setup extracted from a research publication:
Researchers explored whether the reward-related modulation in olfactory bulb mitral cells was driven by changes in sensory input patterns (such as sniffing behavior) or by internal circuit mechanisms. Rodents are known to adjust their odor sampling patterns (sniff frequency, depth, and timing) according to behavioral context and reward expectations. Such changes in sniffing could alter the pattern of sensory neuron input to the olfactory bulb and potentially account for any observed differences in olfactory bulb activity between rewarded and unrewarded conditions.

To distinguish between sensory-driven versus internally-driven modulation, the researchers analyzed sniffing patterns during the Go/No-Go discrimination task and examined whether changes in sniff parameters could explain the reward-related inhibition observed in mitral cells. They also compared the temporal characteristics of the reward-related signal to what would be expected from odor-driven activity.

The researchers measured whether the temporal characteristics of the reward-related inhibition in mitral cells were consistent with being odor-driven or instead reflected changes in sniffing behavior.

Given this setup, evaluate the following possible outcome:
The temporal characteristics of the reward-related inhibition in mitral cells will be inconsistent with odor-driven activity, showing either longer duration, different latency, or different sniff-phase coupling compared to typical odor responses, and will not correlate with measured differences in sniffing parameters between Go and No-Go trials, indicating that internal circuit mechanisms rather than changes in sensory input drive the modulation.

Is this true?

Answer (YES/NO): NO